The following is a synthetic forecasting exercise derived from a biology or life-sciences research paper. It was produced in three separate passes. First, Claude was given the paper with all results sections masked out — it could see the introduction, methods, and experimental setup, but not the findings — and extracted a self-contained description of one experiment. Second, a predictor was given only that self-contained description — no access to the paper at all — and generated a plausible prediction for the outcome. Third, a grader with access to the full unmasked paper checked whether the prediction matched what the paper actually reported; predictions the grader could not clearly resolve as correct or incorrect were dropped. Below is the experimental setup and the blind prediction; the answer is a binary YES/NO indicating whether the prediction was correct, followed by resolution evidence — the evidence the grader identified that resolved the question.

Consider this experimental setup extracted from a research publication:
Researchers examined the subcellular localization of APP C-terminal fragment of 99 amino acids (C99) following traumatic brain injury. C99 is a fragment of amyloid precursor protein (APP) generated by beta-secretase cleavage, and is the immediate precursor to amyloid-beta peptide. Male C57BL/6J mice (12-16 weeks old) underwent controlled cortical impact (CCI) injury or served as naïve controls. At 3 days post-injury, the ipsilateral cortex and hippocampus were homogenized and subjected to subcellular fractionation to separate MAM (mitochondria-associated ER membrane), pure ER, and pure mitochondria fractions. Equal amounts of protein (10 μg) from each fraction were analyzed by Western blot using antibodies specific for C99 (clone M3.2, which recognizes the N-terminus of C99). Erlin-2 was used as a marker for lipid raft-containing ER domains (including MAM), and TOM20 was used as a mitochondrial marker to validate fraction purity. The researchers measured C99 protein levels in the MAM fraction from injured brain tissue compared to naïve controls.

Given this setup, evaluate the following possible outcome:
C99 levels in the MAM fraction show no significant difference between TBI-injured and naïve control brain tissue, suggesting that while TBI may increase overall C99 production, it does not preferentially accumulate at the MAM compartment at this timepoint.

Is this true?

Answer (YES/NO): NO